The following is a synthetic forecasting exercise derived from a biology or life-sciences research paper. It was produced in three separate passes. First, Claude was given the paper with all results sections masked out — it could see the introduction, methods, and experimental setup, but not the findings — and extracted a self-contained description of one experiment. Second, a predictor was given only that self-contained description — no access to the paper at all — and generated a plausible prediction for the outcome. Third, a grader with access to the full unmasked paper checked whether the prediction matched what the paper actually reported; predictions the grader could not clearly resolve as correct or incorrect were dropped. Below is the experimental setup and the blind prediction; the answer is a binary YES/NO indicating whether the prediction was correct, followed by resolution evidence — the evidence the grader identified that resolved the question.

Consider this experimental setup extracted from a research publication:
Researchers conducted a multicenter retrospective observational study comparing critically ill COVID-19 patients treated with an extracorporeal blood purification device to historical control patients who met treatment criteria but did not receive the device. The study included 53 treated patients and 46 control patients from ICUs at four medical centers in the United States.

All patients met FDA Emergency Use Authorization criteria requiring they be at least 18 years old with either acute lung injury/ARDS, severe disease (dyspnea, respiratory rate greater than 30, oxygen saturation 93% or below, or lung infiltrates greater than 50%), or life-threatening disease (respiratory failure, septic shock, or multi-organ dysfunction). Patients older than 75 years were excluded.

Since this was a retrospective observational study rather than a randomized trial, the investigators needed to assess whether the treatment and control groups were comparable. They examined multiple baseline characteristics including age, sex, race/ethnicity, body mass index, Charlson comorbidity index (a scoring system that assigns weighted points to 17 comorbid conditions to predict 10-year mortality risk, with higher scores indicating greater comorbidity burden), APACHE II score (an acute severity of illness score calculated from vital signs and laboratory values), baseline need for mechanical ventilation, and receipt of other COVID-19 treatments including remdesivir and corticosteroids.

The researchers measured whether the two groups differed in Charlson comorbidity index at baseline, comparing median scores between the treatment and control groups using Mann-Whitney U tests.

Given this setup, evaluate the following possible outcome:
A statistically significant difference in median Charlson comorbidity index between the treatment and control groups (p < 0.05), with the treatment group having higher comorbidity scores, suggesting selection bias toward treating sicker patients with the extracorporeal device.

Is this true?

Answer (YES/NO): NO